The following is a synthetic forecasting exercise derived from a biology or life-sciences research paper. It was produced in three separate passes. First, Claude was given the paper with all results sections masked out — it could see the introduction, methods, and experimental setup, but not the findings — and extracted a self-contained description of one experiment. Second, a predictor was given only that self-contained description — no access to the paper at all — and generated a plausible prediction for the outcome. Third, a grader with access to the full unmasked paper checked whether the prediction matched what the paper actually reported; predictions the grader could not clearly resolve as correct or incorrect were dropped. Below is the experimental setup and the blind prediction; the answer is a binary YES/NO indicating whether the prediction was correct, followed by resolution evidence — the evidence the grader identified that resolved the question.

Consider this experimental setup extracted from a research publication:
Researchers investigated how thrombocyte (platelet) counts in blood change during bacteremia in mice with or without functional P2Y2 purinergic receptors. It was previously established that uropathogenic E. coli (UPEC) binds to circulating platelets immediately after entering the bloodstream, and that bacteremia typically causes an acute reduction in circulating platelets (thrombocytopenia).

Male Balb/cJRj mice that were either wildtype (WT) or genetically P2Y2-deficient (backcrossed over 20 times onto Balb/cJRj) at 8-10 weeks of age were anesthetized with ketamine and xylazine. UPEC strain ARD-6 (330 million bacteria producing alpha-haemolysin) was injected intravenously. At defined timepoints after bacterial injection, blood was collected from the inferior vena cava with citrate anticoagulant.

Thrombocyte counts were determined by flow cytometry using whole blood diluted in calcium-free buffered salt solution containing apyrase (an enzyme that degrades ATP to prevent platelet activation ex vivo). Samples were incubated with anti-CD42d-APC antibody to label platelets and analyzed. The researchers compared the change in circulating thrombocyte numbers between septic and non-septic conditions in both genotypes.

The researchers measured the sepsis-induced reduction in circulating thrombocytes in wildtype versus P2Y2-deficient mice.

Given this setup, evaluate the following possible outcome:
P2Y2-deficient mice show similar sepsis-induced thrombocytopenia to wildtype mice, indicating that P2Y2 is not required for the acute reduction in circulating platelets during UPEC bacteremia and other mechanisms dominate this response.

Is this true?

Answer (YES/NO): NO